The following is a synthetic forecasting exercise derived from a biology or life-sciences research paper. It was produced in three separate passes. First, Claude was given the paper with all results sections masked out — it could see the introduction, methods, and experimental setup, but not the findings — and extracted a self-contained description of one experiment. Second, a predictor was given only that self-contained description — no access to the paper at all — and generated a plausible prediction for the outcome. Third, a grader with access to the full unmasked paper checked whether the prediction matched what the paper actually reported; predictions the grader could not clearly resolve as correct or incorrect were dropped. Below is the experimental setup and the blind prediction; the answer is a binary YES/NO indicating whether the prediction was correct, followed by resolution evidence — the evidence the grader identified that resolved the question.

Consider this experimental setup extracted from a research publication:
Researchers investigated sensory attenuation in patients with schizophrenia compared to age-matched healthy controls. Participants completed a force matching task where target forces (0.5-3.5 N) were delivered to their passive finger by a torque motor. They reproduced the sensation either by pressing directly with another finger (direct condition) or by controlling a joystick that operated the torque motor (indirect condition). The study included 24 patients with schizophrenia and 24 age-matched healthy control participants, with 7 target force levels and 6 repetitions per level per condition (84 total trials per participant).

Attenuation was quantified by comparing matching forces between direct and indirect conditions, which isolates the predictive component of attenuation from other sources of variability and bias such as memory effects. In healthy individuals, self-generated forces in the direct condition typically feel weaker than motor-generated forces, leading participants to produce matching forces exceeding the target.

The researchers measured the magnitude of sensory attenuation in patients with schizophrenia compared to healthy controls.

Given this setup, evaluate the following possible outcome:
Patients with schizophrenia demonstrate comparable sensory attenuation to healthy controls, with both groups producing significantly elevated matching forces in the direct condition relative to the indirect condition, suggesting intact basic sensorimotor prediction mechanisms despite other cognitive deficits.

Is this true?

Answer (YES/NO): NO